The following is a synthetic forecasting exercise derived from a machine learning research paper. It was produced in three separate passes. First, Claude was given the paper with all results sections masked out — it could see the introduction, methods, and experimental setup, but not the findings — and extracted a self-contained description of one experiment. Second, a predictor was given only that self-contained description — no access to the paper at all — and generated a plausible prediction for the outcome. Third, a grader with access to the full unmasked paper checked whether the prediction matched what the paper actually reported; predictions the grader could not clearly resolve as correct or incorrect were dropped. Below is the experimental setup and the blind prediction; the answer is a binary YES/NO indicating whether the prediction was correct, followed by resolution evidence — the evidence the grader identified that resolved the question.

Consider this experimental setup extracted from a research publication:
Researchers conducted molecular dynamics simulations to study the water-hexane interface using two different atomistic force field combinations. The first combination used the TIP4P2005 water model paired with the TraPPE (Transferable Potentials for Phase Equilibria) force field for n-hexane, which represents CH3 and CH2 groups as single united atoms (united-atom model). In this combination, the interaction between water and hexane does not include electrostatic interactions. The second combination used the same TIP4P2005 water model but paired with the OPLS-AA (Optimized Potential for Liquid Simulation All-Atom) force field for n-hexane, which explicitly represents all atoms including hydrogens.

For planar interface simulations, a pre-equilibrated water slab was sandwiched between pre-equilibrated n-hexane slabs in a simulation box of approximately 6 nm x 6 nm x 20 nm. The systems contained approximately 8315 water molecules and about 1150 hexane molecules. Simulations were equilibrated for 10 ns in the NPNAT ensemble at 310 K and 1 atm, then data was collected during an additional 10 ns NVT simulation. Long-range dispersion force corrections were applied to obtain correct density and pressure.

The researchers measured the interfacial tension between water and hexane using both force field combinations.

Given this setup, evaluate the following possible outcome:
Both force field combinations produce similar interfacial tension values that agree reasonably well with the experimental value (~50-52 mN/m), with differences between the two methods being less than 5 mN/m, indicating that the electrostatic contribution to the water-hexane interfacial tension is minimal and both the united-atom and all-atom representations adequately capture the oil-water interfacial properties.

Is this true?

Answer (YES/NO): YES